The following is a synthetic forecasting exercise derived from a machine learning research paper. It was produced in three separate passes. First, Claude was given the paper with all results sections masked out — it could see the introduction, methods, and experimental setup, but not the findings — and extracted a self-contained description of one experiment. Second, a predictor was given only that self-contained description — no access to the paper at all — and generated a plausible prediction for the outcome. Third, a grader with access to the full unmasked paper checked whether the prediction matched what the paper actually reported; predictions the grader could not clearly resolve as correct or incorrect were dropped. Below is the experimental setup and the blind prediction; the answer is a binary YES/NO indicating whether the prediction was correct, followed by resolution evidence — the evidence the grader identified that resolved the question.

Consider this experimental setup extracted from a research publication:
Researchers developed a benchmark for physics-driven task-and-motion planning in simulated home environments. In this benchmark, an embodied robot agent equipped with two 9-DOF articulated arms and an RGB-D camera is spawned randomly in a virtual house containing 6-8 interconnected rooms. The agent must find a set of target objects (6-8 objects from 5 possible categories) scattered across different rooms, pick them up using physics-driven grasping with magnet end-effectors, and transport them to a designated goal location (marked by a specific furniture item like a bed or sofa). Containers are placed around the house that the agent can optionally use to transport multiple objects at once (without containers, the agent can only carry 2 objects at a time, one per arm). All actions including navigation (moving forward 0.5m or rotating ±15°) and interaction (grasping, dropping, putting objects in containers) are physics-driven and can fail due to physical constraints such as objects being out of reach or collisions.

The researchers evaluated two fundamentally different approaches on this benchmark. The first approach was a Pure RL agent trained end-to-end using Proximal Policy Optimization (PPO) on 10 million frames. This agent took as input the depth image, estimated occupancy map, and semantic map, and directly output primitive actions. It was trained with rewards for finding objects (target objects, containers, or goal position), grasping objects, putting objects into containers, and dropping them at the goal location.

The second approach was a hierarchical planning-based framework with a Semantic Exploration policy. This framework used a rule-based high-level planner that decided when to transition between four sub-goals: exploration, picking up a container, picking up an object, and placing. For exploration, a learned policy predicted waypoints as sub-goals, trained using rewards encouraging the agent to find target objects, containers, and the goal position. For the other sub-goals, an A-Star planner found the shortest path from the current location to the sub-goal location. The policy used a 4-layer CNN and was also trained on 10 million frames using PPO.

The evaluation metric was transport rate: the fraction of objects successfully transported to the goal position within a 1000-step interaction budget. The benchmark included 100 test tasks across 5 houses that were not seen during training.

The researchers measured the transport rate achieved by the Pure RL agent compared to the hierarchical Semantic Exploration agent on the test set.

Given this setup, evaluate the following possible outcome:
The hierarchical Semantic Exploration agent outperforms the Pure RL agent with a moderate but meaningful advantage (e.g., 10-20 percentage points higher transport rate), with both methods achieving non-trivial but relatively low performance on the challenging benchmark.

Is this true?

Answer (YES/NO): NO